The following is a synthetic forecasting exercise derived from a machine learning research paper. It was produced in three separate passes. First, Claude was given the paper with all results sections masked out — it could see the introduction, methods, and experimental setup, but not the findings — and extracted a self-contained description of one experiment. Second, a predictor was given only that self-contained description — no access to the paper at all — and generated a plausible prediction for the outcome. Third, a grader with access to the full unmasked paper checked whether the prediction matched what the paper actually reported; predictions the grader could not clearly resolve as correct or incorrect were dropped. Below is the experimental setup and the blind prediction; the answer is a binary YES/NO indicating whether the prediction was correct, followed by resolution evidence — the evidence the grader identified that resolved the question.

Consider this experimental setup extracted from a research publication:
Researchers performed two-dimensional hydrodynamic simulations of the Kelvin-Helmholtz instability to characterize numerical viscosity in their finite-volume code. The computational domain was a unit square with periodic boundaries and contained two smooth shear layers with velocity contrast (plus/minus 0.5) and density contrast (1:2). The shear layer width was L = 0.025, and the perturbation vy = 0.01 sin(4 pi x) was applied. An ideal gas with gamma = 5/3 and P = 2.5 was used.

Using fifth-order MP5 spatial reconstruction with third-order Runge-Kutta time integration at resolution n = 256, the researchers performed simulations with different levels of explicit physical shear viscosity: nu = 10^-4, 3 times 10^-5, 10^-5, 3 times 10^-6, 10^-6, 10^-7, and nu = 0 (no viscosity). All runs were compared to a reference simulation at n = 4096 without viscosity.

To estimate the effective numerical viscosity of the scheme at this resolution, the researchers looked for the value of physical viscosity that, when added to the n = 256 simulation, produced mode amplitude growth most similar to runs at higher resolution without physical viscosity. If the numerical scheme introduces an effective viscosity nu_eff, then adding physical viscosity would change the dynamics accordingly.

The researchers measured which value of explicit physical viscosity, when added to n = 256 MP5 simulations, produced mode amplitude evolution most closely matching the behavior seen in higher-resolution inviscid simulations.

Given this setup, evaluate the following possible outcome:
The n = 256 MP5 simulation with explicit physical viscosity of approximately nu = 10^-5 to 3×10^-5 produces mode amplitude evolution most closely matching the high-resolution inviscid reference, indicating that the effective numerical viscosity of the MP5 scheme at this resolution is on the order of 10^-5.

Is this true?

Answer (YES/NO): NO